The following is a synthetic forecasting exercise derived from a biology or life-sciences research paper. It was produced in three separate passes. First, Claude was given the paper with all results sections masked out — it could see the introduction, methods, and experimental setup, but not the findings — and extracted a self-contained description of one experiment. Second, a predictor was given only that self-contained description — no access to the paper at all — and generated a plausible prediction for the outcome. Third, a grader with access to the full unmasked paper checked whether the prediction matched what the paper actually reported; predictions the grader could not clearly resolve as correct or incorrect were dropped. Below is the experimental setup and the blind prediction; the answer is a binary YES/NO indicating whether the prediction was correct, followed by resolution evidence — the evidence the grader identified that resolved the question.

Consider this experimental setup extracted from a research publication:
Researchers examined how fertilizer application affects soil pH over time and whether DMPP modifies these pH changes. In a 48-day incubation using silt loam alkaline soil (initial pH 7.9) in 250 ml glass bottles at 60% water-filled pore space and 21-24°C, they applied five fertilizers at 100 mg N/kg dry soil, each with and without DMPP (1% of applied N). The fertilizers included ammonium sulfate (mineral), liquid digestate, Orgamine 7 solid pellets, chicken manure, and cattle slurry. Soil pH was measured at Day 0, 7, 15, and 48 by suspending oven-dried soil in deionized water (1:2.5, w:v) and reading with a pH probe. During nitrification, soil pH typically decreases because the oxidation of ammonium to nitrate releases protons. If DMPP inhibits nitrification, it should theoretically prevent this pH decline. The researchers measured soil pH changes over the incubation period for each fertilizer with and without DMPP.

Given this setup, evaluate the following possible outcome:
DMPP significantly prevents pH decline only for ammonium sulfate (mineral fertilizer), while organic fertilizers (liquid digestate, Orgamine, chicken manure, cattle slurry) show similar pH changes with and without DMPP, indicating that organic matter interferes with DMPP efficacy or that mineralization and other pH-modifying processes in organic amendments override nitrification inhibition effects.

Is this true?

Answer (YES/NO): YES